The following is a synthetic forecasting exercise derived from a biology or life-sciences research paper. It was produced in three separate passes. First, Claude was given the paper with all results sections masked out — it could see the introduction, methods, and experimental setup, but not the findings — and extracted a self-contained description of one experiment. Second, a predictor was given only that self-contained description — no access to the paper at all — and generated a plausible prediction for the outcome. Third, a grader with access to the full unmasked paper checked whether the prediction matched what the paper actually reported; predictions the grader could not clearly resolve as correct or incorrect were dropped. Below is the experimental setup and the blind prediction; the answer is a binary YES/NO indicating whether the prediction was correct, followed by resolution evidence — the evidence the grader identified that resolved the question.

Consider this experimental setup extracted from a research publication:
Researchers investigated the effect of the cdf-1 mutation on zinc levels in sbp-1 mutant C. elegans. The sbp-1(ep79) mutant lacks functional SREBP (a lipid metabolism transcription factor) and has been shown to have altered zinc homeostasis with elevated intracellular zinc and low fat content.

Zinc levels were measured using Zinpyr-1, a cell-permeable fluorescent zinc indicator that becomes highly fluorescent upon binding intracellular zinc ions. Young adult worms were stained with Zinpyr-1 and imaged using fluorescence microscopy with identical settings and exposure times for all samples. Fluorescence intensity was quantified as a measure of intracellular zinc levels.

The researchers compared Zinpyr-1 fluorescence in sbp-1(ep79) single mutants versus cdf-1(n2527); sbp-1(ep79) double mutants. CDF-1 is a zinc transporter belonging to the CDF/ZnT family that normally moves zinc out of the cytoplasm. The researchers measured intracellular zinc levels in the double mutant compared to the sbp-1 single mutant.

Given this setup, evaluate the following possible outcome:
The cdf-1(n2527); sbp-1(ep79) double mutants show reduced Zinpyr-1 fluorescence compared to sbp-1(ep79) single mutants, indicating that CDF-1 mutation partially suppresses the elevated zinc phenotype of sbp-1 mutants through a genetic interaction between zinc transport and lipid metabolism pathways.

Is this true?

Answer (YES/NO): YES